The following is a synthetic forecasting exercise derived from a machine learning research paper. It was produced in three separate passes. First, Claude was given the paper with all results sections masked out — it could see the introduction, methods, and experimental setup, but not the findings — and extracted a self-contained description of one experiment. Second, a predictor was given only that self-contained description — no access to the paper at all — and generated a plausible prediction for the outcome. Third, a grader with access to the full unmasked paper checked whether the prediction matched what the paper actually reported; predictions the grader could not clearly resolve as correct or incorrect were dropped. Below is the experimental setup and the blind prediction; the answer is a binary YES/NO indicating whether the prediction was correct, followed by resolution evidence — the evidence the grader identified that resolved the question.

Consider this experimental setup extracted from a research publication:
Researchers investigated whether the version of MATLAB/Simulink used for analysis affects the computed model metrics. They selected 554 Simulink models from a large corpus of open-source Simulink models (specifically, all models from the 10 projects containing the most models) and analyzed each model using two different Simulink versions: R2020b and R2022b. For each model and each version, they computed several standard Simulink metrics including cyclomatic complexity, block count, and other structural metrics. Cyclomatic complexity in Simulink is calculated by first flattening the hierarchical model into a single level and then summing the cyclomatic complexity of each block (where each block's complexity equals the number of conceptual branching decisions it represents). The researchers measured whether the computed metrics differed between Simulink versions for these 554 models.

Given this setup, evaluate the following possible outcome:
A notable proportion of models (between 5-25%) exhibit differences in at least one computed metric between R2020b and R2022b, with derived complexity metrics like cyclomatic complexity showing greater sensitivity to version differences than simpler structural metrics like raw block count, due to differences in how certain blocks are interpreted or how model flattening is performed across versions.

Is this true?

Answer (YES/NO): NO